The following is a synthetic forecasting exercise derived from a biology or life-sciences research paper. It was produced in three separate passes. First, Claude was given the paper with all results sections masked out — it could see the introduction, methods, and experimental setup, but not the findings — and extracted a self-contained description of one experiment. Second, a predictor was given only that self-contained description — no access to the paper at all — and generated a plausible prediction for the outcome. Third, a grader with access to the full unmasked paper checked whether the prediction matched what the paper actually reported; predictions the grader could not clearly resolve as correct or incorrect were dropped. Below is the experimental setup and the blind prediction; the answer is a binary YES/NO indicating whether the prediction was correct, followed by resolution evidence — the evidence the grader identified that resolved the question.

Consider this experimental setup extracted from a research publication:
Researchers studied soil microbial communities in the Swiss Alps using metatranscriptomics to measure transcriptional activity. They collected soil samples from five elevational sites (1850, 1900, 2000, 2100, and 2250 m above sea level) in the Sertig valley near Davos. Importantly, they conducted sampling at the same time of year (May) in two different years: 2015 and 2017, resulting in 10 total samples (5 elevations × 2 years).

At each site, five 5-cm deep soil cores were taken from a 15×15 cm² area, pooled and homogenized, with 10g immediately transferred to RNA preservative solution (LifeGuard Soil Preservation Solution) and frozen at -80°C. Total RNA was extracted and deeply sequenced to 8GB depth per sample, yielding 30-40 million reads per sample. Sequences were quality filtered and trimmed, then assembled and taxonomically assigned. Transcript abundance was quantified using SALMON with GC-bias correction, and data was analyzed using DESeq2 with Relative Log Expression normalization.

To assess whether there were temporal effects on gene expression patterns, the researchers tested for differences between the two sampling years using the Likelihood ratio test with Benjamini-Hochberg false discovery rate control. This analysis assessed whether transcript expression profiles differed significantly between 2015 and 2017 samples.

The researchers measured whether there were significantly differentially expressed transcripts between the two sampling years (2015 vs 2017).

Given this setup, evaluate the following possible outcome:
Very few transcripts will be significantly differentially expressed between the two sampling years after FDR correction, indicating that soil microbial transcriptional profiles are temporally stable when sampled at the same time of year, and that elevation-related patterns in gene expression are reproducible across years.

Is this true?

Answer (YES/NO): YES